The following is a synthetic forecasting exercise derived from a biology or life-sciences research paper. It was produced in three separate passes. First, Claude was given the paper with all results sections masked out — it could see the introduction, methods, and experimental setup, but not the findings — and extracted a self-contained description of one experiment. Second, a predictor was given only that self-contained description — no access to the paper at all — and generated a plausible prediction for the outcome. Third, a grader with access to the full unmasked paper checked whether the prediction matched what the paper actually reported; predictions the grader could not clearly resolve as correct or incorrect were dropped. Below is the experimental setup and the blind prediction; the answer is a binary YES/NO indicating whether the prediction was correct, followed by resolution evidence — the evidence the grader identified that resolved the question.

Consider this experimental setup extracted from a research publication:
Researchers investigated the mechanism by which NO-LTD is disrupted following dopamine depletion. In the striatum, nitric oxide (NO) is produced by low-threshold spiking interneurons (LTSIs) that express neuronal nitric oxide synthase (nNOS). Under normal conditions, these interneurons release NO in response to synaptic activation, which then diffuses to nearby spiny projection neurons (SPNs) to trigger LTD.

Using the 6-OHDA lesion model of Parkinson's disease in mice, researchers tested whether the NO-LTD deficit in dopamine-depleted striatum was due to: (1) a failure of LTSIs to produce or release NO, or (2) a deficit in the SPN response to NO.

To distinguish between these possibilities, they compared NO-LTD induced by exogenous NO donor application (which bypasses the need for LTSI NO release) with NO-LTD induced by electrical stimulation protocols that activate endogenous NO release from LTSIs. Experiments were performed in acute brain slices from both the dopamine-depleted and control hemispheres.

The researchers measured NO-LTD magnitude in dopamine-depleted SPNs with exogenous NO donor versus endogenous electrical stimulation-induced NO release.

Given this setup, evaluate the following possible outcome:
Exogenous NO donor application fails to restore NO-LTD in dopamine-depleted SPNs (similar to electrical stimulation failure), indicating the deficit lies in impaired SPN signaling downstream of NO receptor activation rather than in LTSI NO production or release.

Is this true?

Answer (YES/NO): NO